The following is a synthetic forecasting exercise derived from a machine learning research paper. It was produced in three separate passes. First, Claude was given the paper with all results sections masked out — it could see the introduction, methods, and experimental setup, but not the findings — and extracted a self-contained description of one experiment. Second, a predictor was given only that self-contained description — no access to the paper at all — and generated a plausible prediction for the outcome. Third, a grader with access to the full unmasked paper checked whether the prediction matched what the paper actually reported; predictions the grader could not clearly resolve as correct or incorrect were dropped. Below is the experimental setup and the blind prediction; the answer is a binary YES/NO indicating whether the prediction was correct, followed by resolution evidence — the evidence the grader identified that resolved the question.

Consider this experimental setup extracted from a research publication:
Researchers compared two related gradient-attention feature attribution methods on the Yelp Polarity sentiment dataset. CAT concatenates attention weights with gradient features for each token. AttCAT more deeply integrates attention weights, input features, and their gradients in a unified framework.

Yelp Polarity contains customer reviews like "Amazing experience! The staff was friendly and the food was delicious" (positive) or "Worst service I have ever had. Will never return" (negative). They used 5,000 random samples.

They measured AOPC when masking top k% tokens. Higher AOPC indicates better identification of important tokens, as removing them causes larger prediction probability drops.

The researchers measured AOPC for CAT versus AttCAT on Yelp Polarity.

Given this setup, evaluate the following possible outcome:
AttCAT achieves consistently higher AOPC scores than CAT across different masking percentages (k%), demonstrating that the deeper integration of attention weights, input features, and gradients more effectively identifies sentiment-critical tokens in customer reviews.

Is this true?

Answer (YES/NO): NO